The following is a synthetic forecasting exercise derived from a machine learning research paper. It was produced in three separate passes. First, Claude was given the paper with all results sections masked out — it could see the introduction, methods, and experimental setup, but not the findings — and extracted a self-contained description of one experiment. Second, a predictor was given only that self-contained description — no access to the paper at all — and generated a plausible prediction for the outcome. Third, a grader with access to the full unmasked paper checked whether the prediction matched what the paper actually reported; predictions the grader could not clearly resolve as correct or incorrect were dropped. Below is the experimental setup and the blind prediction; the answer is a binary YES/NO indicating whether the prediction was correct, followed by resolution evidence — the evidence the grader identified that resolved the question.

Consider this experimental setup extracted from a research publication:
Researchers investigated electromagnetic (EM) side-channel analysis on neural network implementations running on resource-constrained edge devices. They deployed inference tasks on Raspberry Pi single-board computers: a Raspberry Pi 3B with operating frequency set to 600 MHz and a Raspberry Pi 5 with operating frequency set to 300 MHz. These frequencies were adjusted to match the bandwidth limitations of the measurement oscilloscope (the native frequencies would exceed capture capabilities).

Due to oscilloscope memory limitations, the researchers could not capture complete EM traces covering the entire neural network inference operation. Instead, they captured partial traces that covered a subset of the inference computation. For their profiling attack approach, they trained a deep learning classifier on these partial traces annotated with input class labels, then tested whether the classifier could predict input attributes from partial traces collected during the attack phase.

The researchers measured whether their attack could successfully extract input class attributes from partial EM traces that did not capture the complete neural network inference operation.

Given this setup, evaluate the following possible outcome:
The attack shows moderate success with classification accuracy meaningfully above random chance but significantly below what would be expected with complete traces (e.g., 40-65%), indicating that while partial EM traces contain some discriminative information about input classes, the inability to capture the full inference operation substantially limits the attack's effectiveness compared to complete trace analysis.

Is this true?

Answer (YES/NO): NO